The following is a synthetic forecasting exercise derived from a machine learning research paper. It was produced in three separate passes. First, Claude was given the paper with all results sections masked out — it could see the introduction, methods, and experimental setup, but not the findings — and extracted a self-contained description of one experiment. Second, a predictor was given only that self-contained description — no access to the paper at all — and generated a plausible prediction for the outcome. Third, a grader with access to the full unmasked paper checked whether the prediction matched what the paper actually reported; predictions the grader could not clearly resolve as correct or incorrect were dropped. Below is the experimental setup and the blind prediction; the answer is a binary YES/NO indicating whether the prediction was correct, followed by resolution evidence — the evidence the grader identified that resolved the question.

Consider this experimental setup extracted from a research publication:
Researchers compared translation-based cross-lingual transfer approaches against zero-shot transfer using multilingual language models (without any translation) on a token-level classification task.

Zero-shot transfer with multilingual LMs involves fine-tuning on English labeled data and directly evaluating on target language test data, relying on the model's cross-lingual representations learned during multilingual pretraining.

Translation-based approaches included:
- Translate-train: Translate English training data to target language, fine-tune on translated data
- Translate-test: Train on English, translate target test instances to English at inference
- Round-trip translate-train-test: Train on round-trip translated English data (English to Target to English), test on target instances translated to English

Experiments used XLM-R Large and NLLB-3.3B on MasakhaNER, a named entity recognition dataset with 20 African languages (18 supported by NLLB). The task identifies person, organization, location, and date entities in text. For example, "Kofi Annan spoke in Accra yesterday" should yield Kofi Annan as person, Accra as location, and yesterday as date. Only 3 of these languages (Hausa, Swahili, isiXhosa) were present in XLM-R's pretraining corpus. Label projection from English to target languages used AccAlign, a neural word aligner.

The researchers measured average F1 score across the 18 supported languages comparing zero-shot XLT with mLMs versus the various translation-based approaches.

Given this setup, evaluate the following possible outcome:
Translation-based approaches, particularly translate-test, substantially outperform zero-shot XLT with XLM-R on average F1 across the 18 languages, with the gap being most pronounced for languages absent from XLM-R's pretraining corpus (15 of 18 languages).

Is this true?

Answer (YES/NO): NO